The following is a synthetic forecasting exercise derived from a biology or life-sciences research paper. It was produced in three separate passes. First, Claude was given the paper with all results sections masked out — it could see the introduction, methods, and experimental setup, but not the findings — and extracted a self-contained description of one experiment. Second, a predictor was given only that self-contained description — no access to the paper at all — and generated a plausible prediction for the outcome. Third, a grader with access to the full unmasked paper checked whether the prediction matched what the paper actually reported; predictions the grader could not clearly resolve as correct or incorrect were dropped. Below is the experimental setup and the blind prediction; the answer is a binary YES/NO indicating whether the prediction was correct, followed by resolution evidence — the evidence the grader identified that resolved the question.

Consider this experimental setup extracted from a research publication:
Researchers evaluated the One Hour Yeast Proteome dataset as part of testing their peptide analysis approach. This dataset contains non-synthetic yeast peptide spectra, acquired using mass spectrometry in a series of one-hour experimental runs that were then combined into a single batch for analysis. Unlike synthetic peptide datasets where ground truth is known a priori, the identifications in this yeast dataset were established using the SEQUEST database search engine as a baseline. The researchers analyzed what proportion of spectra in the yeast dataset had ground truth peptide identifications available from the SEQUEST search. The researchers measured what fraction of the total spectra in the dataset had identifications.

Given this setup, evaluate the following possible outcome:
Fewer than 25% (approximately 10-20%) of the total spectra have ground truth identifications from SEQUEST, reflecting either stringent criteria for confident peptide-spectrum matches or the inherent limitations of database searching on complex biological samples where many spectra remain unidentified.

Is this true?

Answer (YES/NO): NO